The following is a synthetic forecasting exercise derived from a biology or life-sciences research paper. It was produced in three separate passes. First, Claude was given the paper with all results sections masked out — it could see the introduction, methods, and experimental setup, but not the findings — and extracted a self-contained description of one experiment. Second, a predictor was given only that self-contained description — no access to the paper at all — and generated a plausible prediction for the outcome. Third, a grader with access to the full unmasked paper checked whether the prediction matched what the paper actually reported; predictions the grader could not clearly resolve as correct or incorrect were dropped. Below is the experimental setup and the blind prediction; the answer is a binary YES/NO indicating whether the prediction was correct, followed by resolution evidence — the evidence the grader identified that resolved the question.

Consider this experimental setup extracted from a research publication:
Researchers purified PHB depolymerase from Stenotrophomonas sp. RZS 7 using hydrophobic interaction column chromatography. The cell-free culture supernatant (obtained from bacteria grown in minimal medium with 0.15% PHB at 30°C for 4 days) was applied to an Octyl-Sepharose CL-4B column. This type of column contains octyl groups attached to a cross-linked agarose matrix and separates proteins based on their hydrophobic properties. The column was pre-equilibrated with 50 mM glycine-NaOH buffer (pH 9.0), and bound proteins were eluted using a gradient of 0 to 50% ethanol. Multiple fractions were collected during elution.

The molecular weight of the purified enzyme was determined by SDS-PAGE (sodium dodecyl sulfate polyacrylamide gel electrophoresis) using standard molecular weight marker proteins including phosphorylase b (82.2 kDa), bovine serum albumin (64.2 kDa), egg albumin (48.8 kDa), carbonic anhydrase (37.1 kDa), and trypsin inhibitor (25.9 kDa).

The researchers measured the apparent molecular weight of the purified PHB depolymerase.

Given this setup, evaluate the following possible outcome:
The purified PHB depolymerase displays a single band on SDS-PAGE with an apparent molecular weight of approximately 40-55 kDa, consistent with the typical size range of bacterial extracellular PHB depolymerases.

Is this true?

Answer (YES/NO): YES